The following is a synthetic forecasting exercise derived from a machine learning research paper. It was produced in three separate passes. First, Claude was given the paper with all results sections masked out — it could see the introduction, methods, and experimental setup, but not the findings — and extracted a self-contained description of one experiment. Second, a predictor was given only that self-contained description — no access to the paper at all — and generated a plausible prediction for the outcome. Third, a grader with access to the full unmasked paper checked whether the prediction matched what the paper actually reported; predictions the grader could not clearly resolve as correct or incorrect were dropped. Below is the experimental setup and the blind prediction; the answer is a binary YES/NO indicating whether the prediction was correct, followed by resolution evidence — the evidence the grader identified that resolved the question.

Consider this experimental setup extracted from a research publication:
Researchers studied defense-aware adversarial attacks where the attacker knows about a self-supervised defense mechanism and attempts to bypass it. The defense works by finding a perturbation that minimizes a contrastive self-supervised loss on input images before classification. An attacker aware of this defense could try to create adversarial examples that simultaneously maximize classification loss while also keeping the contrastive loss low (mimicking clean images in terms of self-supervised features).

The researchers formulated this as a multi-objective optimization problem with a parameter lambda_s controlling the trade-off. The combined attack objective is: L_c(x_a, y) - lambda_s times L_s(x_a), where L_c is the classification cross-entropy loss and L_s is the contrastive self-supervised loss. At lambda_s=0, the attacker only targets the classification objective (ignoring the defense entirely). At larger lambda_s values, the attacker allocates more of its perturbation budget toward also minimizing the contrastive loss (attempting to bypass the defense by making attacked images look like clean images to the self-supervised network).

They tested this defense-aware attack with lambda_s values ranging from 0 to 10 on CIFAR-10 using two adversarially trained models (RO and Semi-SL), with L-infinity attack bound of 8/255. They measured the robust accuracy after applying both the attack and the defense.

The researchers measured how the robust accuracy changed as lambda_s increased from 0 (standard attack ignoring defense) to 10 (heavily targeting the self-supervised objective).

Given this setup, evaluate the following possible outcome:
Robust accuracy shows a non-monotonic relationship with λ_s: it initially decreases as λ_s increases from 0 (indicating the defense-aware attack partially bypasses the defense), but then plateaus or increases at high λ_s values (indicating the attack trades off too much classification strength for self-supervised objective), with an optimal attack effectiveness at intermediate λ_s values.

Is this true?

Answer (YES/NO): NO